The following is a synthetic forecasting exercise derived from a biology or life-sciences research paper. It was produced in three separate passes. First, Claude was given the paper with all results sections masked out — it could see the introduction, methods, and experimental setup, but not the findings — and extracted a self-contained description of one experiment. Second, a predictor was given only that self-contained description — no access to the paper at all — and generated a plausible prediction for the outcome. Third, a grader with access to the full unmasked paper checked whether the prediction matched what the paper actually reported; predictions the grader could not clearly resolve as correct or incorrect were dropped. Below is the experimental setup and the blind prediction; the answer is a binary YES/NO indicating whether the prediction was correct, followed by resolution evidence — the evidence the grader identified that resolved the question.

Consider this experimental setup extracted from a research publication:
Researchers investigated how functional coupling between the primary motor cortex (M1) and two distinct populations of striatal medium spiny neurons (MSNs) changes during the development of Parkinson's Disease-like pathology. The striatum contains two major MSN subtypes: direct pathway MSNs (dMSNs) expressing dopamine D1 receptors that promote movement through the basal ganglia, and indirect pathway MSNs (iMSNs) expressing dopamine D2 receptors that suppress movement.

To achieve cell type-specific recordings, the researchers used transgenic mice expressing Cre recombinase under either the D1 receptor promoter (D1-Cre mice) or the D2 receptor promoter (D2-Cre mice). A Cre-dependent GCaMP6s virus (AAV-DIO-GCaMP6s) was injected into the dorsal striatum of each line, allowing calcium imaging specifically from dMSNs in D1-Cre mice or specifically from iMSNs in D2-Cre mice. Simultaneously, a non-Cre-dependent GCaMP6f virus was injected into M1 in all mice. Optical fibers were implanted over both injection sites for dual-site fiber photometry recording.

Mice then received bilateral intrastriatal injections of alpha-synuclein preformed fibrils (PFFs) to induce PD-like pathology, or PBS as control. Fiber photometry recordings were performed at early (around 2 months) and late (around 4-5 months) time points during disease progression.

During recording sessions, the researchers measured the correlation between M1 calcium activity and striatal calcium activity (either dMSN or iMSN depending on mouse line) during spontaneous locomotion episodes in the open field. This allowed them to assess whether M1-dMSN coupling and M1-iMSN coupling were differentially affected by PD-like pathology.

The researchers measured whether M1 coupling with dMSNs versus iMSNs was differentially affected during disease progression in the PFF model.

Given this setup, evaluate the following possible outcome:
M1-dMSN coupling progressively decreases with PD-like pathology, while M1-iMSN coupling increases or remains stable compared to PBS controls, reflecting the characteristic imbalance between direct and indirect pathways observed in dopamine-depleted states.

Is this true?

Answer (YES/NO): YES